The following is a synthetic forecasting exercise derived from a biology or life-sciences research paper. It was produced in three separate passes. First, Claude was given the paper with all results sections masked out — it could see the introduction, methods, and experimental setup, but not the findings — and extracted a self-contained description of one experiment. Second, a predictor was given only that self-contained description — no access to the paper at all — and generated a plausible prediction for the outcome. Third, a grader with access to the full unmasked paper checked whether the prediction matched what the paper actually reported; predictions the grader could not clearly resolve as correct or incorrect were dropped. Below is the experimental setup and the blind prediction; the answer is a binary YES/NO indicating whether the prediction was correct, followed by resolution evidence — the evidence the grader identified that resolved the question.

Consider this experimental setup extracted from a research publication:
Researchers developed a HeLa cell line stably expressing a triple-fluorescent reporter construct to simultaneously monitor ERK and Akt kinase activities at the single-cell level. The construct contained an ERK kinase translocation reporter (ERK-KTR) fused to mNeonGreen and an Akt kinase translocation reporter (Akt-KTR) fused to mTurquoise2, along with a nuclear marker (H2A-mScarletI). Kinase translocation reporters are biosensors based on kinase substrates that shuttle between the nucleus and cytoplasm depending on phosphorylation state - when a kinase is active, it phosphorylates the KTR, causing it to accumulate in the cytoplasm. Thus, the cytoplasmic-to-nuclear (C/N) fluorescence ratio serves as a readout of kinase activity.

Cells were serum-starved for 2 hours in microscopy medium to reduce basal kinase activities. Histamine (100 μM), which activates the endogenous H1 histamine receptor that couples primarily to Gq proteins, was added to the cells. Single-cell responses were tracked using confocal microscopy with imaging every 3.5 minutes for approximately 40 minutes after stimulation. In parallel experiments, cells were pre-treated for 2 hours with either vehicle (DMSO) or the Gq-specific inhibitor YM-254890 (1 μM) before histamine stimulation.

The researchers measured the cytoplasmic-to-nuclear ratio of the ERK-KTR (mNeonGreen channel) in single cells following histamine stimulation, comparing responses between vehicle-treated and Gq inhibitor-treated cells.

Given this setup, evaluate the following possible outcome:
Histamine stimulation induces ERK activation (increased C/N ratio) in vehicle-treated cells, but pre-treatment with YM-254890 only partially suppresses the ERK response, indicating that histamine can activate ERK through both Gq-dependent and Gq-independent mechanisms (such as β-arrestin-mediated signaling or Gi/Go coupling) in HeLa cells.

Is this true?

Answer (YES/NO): YES